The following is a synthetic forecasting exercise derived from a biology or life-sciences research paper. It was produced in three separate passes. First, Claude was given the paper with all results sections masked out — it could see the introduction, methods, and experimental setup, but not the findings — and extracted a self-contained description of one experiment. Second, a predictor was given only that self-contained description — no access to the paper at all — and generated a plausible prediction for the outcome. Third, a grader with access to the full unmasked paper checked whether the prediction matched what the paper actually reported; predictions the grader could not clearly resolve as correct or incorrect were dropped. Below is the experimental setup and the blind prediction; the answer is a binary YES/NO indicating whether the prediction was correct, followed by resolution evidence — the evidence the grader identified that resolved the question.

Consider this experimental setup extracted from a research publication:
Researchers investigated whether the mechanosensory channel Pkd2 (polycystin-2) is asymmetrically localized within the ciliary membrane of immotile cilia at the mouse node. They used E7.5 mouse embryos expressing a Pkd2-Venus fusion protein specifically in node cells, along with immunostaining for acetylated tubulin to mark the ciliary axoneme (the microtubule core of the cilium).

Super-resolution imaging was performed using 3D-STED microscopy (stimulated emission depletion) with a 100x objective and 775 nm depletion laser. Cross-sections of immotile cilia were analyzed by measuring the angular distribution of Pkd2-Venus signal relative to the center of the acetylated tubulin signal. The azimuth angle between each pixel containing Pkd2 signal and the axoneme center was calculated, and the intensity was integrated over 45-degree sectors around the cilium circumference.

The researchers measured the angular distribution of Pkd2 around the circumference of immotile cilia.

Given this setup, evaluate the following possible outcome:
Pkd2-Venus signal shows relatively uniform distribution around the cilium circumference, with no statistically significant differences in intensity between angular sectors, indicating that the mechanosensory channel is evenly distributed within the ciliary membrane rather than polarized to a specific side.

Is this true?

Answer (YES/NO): NO